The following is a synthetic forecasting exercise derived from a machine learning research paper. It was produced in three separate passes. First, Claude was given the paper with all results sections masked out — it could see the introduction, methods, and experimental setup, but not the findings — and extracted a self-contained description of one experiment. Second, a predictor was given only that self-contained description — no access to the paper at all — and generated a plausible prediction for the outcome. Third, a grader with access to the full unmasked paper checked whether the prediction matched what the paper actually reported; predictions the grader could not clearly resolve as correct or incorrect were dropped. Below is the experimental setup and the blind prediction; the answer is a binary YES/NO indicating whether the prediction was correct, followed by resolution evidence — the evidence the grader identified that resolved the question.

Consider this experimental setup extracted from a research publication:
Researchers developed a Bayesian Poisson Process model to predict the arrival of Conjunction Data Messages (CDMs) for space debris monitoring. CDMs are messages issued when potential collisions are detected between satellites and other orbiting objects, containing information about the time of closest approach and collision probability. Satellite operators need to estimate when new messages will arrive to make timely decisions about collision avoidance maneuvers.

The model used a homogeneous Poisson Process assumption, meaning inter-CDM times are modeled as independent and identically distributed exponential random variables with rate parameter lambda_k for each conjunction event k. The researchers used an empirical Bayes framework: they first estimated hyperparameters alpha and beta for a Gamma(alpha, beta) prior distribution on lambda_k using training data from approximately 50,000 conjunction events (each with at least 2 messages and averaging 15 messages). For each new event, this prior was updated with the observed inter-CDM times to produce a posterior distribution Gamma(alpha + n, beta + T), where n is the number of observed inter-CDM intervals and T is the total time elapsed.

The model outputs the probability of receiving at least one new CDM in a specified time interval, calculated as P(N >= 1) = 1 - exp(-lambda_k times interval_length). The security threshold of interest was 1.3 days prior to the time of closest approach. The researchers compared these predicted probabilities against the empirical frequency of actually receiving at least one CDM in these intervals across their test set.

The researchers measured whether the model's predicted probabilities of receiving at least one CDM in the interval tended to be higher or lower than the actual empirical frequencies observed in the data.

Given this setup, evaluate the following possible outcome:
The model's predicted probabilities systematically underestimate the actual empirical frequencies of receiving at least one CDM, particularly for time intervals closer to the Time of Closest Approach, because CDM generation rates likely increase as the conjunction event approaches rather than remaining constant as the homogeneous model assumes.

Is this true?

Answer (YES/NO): NO